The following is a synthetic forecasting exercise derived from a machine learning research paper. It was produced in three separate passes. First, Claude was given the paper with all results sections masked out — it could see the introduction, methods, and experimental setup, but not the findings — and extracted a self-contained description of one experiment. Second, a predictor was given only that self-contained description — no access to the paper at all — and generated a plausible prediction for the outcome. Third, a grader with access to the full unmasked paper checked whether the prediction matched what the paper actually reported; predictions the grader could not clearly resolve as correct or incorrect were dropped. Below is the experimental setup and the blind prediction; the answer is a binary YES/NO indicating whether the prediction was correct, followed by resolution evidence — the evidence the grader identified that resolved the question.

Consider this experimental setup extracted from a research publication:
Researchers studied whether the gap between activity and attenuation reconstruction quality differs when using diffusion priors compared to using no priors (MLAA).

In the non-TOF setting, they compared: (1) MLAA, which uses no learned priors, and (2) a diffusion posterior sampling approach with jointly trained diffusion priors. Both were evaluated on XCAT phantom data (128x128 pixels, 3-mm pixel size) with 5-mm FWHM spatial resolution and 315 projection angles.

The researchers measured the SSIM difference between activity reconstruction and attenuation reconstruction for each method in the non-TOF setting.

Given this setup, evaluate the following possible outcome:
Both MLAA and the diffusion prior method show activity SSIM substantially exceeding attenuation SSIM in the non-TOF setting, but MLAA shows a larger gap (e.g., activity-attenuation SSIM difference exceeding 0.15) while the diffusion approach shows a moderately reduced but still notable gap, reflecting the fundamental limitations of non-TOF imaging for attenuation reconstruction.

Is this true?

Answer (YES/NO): NO